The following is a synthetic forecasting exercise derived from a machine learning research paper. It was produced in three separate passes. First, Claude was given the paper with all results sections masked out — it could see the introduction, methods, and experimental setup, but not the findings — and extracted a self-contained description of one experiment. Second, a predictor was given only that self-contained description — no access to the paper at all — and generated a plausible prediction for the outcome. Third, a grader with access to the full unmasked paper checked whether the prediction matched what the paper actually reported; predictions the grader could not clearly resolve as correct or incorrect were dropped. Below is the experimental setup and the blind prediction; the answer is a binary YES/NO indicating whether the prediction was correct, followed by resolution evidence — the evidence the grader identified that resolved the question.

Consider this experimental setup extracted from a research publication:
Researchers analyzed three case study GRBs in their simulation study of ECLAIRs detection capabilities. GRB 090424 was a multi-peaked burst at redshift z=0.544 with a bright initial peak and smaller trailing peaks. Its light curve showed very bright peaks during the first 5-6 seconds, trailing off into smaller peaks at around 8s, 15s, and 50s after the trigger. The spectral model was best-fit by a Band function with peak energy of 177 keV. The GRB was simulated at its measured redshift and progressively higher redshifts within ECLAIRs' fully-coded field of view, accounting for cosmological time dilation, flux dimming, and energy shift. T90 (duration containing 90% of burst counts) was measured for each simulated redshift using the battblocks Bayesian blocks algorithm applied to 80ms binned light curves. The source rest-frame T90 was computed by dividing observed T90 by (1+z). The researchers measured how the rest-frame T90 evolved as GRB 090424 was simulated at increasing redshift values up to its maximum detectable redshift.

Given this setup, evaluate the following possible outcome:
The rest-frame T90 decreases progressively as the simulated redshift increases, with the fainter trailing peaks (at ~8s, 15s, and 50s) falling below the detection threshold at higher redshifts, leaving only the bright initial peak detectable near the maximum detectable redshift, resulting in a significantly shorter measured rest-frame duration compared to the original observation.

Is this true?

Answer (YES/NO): NO